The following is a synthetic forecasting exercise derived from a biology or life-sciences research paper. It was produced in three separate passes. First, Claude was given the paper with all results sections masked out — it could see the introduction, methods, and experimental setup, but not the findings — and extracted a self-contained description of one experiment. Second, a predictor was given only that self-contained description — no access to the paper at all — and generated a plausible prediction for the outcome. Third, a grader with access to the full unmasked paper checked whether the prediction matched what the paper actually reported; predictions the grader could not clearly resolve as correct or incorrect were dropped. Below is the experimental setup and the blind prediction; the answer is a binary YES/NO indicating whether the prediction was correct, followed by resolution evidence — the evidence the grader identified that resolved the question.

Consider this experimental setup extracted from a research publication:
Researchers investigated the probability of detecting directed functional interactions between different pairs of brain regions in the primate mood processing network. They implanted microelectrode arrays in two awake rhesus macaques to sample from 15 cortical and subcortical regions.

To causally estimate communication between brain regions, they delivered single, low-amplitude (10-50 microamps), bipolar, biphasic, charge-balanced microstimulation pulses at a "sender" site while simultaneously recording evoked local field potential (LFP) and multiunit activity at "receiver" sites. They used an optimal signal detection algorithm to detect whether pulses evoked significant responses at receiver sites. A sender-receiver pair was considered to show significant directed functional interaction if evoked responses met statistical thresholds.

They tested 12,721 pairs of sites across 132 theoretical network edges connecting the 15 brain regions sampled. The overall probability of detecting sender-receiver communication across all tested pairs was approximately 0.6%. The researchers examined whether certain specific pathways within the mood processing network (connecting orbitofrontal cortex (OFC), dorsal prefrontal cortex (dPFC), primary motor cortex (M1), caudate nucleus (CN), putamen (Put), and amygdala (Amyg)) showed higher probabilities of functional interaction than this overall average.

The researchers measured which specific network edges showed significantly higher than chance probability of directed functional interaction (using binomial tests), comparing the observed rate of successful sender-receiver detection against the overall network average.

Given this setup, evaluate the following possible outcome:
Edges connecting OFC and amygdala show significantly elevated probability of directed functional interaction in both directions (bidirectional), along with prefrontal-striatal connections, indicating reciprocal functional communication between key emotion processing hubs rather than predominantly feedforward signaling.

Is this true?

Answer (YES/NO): NO